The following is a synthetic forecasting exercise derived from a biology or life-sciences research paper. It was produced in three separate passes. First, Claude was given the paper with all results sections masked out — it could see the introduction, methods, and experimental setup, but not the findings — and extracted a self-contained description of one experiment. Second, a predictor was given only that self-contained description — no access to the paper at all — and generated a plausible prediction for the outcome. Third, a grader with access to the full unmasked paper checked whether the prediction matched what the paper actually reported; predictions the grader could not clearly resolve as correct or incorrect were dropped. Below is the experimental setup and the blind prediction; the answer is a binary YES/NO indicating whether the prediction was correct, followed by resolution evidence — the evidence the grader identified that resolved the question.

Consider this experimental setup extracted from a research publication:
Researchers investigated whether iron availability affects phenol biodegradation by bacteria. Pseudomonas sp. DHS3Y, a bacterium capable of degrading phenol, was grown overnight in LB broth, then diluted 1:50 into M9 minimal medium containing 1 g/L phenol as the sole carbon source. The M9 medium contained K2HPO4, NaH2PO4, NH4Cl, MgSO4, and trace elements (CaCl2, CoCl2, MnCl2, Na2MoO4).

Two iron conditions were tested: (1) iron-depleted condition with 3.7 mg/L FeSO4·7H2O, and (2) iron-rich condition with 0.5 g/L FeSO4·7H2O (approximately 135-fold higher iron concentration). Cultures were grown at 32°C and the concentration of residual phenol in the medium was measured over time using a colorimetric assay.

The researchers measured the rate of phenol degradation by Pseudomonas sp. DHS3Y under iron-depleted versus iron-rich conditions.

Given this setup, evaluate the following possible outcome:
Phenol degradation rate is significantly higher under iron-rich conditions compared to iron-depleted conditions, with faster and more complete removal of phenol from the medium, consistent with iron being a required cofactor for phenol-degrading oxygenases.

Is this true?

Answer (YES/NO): NO